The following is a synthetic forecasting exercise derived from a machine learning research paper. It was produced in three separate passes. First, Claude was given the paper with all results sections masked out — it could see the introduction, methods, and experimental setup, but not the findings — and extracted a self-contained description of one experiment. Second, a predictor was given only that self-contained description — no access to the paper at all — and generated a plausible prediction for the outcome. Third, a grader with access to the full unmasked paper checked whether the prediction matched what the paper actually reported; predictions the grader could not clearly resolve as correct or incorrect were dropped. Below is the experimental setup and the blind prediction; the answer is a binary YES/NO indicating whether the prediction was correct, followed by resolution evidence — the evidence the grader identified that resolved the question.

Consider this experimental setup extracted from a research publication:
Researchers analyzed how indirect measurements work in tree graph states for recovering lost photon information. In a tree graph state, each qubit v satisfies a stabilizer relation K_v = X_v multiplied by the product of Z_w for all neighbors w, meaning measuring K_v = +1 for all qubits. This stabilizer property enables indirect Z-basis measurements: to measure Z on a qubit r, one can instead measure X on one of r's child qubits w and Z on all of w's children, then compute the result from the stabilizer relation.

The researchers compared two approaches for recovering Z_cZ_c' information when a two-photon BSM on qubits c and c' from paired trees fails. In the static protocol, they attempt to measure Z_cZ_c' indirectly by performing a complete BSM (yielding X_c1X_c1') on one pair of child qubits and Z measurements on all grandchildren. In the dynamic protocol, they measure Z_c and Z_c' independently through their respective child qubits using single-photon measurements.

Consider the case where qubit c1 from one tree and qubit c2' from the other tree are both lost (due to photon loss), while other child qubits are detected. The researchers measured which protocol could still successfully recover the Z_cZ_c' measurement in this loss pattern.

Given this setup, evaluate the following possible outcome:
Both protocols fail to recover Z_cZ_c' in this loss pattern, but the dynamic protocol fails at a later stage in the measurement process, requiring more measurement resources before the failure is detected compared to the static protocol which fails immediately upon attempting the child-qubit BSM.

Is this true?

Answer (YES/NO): NO